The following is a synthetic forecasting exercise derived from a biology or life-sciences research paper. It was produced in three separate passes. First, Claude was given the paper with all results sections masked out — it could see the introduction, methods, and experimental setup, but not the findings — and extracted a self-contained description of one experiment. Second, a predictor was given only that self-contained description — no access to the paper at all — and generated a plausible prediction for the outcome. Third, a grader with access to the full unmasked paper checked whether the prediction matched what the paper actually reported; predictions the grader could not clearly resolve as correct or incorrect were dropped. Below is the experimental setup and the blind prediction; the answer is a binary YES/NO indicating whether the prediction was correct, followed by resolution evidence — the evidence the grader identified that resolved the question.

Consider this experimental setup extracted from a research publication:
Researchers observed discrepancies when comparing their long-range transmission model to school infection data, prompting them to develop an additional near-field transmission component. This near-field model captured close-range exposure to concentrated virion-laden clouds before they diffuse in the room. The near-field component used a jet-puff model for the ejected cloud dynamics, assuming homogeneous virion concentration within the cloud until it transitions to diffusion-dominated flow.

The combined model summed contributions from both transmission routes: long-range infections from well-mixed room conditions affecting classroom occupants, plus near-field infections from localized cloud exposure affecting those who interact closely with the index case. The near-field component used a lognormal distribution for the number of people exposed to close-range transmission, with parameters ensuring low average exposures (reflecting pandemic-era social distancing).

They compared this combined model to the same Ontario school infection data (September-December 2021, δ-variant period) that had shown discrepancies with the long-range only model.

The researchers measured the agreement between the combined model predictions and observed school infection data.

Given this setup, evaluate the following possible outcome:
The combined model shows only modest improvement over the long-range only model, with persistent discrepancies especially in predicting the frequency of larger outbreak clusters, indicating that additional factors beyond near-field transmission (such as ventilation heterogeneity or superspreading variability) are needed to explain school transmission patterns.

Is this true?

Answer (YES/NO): NO